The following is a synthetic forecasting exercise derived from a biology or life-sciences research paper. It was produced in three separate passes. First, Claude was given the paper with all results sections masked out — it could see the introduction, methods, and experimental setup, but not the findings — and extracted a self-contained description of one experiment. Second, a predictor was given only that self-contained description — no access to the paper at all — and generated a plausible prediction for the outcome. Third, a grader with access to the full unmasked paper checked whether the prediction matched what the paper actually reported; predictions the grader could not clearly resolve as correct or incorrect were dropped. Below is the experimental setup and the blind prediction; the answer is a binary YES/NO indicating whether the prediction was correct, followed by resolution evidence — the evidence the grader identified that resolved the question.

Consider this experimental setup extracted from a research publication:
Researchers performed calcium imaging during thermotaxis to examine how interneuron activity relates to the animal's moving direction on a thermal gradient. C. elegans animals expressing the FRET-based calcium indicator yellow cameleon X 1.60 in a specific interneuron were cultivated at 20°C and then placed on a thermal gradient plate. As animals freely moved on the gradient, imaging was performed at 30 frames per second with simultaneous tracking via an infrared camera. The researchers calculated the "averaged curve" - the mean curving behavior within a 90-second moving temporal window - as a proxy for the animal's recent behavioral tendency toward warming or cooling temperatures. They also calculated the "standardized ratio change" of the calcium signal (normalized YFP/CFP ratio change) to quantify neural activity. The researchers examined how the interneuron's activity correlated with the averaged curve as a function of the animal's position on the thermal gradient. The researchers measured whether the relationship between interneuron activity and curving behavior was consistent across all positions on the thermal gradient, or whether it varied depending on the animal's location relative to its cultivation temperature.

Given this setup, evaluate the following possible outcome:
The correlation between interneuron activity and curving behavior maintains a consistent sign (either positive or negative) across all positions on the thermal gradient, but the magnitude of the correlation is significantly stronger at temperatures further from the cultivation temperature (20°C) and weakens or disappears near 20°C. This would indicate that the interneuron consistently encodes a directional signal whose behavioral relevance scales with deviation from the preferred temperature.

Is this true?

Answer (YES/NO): NO